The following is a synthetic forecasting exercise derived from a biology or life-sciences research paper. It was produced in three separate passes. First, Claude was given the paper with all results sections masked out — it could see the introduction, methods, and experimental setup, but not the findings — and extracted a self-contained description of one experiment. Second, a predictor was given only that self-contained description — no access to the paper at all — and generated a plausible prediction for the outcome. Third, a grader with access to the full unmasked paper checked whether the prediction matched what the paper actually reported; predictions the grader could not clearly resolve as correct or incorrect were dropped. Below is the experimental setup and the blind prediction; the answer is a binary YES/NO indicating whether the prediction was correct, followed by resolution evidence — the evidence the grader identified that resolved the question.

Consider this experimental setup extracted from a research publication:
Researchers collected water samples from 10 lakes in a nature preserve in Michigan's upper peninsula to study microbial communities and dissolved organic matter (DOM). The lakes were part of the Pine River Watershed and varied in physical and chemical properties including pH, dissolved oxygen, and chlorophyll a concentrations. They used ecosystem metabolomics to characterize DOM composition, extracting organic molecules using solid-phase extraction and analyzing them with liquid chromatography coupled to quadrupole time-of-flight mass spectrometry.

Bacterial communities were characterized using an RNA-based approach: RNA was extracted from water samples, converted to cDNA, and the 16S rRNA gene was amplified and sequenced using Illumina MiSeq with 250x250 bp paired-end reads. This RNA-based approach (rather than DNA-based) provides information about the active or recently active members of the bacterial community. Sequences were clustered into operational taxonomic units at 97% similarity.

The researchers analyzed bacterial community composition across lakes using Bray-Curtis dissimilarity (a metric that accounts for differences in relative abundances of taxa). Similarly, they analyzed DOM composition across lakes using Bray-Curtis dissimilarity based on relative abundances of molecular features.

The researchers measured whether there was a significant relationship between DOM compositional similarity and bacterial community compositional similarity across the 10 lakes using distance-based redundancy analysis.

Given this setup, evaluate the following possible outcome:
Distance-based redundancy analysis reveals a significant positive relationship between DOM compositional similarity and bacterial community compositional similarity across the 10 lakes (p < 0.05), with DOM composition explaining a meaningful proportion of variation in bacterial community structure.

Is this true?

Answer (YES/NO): YES